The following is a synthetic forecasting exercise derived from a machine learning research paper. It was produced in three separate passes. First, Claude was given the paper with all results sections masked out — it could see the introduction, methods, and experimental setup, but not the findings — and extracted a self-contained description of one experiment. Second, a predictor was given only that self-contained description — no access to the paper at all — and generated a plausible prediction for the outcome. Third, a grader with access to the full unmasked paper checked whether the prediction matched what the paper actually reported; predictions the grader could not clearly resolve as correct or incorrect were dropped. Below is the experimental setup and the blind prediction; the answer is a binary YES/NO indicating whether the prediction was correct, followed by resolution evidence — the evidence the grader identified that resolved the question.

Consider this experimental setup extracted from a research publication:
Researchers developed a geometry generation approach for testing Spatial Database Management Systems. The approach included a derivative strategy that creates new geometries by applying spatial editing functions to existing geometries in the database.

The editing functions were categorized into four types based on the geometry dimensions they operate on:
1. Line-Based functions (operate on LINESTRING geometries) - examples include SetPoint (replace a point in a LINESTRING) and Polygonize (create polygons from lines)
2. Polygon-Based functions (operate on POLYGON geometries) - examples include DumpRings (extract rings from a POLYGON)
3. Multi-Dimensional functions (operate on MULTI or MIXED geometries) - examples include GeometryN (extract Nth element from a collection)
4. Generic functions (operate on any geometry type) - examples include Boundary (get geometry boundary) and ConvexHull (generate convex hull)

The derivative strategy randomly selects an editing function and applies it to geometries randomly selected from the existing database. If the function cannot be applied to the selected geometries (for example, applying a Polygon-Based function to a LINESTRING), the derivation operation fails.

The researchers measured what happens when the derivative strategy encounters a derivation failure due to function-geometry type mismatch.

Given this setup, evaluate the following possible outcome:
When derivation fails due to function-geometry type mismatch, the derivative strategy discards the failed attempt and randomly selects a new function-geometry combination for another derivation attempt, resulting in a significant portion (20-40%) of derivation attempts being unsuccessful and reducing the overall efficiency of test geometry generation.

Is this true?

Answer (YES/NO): NO